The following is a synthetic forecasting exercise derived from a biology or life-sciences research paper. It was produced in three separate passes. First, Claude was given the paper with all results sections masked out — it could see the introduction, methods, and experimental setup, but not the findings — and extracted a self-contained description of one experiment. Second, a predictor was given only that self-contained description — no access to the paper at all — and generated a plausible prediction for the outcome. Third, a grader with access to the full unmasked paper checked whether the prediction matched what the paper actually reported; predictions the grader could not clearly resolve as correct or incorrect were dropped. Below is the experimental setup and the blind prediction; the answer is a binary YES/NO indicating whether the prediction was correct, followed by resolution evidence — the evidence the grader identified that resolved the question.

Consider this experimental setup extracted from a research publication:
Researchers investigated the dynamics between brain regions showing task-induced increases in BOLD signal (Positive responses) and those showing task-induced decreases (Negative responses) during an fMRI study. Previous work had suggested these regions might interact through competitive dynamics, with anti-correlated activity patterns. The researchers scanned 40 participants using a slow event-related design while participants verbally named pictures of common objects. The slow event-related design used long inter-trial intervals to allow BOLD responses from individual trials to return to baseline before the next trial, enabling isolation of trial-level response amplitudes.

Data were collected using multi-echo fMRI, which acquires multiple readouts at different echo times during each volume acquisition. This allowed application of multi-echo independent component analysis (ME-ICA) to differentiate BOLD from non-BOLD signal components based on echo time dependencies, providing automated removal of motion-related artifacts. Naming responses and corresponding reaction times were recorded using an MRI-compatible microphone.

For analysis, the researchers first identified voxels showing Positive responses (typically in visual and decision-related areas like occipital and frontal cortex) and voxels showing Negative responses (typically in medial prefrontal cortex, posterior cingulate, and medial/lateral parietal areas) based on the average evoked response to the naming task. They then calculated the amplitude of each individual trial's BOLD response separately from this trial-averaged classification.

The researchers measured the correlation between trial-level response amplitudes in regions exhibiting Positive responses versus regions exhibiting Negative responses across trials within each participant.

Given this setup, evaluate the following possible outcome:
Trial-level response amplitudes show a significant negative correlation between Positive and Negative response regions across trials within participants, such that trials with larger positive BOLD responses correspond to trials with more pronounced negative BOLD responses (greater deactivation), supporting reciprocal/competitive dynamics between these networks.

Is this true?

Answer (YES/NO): NO